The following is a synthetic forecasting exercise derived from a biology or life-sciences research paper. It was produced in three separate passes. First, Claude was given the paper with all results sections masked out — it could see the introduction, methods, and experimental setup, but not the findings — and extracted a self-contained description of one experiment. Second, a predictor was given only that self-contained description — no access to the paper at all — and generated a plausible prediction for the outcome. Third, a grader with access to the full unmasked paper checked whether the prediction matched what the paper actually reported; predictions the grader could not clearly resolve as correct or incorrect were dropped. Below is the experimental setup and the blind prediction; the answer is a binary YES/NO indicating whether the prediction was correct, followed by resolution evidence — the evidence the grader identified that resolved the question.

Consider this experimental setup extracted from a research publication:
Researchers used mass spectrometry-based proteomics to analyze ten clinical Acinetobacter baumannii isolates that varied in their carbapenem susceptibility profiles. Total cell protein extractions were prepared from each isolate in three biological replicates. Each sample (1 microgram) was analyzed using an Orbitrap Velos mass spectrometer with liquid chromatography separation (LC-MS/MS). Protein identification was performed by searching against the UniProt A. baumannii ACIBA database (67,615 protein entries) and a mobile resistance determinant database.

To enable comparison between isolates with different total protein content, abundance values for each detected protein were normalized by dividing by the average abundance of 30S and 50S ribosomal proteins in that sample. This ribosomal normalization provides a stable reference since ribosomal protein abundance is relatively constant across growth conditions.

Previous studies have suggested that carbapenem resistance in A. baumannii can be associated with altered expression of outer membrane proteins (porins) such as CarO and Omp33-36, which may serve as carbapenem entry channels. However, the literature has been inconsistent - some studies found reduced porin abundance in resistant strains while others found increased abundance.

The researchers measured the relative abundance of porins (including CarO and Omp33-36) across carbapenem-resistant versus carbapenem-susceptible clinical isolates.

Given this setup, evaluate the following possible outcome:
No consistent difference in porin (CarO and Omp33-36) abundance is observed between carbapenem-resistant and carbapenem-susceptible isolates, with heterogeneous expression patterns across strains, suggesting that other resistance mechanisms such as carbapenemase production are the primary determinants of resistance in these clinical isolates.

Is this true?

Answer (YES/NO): YES